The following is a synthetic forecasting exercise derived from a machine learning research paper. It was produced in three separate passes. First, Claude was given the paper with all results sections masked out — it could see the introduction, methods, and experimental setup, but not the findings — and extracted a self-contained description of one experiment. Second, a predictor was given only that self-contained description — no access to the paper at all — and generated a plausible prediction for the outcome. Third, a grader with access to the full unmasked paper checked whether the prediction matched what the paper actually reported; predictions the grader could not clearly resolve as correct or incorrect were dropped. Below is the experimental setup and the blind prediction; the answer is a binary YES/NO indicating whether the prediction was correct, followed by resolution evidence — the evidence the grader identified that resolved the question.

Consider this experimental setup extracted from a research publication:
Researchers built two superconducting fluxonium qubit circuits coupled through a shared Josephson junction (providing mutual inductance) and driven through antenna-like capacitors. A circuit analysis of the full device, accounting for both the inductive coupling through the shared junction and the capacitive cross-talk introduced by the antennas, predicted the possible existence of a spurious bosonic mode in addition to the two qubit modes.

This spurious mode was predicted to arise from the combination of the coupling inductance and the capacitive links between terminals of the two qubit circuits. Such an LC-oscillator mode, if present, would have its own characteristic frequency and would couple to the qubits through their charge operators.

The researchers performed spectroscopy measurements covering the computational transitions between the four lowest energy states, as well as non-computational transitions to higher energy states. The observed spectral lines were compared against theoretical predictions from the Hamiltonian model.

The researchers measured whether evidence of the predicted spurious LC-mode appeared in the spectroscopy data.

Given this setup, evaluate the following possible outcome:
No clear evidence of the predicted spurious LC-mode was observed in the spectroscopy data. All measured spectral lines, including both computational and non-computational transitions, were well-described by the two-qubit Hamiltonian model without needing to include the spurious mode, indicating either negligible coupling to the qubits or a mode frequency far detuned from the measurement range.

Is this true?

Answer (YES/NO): NO